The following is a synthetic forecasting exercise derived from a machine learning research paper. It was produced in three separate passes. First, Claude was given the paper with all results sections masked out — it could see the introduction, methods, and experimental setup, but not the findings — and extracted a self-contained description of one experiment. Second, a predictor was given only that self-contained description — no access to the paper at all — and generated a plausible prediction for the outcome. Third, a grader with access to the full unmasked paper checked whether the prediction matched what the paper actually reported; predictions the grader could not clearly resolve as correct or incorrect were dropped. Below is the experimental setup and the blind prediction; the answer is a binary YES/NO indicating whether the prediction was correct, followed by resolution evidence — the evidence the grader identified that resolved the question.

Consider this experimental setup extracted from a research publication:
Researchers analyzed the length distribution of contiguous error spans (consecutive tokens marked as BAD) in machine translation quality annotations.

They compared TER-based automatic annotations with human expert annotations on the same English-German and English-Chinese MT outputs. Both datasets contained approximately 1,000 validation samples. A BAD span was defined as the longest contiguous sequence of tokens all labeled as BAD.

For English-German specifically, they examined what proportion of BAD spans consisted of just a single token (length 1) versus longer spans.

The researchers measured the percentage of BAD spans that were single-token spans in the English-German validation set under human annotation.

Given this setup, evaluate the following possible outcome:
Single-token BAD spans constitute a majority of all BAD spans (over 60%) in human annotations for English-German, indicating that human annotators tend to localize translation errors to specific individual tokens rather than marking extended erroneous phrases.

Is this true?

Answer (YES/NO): YES